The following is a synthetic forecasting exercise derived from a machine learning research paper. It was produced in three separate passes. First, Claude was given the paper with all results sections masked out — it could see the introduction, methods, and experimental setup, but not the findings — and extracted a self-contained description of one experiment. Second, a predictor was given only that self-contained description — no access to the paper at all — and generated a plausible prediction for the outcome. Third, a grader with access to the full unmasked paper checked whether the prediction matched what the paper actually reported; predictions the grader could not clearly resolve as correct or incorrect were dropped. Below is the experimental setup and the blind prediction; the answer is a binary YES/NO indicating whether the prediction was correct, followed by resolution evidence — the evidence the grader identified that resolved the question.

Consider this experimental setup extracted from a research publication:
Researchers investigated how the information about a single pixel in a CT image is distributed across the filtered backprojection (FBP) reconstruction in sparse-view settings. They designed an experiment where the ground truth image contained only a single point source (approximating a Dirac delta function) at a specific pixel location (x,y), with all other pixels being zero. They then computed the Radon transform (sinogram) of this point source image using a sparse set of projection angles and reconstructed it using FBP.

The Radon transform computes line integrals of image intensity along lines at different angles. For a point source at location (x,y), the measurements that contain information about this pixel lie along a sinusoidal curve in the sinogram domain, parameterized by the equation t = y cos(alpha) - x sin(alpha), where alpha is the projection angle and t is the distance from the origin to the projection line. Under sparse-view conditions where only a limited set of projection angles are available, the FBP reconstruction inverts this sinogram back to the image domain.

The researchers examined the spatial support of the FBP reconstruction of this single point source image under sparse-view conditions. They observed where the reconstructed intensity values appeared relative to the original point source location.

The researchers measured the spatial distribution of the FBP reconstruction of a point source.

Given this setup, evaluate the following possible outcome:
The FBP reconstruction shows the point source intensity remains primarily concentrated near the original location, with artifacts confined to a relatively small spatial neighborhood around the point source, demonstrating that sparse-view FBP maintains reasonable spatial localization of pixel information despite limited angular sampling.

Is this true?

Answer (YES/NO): NO